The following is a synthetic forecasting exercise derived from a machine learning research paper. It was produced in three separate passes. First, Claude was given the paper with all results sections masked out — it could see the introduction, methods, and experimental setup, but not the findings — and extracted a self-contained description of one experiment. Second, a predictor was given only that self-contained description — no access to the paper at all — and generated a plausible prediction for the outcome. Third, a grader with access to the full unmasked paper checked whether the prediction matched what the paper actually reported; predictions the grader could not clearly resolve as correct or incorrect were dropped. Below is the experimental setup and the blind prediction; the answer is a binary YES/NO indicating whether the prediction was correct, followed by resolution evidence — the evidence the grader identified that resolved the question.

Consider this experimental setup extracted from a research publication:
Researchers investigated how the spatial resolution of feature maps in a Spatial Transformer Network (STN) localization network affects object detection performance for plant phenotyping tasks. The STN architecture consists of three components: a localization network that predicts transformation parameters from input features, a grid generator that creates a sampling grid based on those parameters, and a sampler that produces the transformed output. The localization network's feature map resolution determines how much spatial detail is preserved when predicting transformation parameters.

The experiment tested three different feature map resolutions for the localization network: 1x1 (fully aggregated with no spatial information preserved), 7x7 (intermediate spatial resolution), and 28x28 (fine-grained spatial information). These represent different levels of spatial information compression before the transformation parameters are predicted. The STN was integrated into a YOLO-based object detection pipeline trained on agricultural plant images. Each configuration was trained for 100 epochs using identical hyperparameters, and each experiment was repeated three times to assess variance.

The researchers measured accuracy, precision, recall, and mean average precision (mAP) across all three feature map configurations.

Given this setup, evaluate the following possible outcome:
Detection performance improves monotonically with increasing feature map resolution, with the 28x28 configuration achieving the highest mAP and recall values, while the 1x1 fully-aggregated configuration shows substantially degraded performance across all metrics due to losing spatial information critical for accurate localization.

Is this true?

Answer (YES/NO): NO